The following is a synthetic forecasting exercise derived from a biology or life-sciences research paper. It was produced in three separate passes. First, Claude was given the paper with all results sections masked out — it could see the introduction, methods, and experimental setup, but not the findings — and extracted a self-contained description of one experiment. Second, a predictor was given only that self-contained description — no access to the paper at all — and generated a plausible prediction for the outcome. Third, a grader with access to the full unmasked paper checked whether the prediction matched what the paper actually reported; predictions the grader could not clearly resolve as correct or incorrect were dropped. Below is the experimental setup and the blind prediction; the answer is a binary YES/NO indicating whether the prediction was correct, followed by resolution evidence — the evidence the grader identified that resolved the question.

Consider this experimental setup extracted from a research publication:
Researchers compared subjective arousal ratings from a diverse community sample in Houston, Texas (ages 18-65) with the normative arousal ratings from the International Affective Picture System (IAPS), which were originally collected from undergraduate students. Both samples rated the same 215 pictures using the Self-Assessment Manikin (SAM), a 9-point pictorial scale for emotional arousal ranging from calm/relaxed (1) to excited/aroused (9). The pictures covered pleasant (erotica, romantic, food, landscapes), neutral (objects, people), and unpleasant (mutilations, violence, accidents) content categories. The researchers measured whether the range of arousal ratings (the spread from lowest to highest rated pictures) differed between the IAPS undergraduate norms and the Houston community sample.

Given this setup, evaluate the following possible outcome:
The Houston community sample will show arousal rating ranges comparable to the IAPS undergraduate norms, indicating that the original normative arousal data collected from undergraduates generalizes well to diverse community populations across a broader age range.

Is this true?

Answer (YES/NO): NO